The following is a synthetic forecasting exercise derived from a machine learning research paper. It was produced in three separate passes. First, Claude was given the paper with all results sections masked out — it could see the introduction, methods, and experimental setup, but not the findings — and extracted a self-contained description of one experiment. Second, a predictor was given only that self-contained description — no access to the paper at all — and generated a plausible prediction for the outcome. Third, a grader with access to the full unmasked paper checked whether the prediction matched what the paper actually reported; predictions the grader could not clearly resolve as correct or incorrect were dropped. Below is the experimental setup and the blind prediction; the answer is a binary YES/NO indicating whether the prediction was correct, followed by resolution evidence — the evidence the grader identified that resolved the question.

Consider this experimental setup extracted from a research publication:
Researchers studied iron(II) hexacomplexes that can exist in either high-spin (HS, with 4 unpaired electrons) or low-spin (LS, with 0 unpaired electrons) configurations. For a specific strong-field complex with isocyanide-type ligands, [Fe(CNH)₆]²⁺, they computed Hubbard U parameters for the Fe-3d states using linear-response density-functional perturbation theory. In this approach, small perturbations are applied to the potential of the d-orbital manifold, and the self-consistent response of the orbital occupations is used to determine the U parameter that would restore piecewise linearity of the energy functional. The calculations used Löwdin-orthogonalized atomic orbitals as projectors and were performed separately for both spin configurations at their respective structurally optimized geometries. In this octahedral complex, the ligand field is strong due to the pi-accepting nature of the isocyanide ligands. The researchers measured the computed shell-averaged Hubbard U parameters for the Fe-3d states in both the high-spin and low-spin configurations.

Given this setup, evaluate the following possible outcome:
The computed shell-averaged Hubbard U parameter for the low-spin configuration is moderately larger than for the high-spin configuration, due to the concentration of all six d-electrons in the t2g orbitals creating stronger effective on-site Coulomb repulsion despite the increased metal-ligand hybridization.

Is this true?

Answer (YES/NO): YES